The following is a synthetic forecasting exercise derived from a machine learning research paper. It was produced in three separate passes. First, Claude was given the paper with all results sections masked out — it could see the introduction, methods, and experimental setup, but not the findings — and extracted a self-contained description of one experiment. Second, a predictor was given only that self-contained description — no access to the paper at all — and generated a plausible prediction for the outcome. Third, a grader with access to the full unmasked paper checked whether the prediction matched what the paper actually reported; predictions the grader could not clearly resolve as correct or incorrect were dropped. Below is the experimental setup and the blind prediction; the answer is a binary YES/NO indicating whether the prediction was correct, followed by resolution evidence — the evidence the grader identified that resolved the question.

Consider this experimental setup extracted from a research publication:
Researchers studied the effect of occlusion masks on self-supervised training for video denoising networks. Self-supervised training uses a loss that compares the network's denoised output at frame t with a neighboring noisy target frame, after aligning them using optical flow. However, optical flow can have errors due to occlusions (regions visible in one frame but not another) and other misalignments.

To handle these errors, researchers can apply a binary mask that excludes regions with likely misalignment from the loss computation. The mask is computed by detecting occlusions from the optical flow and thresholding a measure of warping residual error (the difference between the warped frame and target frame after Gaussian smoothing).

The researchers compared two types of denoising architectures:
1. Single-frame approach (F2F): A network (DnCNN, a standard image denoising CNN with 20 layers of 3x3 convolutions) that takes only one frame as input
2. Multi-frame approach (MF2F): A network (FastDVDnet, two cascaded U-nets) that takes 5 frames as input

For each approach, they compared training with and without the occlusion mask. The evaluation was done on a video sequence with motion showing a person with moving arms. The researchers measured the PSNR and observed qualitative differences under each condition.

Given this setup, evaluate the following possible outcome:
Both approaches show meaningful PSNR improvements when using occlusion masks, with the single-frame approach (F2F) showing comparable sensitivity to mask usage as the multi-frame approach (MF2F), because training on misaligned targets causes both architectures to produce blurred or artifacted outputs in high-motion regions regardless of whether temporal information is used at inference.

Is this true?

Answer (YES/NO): NO